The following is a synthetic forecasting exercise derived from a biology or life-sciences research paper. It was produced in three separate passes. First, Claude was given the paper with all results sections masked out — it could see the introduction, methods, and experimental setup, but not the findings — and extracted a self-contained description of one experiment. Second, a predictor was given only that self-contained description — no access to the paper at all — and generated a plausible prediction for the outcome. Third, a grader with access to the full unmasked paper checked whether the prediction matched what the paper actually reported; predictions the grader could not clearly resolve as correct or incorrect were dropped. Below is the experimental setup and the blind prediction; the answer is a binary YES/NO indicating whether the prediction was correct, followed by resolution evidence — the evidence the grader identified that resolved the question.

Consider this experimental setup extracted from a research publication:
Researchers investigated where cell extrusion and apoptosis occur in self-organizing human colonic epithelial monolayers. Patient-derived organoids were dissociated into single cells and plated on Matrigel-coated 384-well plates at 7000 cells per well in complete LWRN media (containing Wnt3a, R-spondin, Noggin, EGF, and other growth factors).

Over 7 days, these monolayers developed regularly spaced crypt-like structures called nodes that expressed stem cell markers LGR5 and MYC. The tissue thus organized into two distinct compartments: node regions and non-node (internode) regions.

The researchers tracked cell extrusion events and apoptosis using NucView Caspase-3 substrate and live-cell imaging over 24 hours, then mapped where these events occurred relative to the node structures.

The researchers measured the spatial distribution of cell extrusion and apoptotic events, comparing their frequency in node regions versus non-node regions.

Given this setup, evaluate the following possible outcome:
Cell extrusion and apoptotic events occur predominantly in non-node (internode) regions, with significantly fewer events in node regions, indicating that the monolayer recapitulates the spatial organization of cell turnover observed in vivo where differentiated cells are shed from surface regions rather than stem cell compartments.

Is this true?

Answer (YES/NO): YES